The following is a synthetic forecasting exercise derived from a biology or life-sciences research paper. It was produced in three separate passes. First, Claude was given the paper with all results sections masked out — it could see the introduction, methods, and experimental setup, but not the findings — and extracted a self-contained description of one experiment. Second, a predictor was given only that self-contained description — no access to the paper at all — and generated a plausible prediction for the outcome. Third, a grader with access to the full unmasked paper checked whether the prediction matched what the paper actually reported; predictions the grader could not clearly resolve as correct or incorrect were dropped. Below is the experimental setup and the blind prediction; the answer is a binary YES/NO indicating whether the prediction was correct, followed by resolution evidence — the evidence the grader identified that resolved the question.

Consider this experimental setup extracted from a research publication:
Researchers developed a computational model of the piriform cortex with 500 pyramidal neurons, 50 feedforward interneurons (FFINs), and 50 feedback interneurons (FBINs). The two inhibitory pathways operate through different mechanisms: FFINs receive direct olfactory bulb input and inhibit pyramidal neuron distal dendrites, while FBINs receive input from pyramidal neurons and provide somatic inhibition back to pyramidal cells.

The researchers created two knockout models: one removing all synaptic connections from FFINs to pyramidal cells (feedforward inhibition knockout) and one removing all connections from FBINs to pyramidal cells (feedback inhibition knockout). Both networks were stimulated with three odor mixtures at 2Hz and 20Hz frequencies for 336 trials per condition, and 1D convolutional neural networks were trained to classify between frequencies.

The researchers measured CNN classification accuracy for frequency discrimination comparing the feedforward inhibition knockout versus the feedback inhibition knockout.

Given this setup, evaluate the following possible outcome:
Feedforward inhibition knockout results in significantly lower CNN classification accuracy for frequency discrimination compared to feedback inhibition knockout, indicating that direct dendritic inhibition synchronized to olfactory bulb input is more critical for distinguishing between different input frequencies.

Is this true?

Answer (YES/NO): NO